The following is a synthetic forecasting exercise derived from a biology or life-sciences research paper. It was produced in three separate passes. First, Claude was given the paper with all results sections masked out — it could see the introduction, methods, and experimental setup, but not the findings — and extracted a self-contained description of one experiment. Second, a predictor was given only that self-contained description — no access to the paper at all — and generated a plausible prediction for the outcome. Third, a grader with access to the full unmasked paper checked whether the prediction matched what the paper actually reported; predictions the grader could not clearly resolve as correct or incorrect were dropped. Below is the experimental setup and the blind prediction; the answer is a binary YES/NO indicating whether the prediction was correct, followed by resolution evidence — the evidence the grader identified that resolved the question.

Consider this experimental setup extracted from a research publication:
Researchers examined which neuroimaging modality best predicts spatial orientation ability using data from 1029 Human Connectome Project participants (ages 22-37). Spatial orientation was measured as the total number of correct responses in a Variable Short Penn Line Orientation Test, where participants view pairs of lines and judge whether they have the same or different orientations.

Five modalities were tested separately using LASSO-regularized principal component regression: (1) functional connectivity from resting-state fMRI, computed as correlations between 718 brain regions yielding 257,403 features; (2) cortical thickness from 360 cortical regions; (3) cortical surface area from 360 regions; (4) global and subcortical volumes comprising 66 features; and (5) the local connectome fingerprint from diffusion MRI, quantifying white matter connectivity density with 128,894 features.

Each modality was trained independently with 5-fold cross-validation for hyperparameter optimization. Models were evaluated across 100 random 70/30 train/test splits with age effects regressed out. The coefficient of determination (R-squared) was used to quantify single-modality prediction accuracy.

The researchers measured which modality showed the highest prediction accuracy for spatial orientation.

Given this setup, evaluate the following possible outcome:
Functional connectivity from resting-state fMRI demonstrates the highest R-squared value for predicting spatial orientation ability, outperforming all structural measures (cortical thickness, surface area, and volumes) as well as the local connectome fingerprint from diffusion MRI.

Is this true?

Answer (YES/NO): NO